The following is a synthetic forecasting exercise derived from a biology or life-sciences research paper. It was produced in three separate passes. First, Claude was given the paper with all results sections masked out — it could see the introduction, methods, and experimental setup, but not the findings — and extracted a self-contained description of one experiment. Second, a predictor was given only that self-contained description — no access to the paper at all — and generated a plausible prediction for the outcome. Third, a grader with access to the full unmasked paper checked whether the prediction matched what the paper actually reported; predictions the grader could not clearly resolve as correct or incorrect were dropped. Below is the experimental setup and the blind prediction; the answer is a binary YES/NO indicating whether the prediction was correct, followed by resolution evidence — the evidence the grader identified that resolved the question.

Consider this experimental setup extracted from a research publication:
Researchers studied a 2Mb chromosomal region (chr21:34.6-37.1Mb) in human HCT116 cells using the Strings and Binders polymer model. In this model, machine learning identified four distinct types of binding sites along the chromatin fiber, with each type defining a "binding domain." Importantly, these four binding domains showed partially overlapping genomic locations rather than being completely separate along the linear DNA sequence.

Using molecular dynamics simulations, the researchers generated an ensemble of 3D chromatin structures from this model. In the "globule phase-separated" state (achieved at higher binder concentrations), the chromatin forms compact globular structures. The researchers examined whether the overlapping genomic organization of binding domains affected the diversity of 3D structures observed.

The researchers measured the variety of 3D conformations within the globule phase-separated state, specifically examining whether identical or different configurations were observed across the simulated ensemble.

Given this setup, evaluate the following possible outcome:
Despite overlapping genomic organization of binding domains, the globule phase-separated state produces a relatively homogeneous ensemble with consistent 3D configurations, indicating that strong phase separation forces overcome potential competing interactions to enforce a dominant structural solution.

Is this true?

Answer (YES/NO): NO